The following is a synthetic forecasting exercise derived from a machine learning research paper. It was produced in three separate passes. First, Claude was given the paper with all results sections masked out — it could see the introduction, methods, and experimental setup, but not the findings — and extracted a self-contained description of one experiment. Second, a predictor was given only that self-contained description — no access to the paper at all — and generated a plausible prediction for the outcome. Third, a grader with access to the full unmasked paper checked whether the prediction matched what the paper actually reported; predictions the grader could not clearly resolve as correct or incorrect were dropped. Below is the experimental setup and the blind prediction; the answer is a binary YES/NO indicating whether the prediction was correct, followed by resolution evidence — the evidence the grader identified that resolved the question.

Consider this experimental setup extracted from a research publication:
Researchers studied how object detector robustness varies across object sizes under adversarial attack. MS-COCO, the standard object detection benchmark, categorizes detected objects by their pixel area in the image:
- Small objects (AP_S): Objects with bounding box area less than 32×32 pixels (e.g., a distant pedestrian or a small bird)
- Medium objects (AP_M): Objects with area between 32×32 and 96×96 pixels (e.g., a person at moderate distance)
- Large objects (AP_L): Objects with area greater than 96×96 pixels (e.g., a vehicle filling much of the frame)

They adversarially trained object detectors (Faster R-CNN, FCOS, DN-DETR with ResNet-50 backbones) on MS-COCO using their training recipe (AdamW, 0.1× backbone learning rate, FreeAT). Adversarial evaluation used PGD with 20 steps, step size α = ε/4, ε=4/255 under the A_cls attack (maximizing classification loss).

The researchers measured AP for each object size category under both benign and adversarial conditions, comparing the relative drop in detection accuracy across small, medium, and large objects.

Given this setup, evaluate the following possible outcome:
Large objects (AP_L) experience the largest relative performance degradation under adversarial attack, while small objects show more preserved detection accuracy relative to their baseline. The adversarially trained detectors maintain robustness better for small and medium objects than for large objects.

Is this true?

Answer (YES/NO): NO